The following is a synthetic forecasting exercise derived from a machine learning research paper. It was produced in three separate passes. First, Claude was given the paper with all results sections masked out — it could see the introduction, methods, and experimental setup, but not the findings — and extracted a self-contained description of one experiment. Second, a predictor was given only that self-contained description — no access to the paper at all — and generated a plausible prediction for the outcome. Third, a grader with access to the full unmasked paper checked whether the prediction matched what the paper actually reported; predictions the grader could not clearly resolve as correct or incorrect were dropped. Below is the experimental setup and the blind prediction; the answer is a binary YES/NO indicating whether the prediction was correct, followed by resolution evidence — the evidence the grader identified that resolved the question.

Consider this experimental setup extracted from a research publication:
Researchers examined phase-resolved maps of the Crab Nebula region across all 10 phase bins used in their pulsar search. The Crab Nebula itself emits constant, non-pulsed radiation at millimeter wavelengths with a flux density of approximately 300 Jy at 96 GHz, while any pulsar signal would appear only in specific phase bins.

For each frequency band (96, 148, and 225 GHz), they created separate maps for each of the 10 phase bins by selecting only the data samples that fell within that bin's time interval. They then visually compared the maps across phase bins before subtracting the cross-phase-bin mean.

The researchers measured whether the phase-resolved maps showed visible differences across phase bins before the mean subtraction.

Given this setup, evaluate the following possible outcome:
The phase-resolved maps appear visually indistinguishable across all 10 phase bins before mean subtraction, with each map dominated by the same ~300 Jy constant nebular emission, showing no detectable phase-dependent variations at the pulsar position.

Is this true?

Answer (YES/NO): YES